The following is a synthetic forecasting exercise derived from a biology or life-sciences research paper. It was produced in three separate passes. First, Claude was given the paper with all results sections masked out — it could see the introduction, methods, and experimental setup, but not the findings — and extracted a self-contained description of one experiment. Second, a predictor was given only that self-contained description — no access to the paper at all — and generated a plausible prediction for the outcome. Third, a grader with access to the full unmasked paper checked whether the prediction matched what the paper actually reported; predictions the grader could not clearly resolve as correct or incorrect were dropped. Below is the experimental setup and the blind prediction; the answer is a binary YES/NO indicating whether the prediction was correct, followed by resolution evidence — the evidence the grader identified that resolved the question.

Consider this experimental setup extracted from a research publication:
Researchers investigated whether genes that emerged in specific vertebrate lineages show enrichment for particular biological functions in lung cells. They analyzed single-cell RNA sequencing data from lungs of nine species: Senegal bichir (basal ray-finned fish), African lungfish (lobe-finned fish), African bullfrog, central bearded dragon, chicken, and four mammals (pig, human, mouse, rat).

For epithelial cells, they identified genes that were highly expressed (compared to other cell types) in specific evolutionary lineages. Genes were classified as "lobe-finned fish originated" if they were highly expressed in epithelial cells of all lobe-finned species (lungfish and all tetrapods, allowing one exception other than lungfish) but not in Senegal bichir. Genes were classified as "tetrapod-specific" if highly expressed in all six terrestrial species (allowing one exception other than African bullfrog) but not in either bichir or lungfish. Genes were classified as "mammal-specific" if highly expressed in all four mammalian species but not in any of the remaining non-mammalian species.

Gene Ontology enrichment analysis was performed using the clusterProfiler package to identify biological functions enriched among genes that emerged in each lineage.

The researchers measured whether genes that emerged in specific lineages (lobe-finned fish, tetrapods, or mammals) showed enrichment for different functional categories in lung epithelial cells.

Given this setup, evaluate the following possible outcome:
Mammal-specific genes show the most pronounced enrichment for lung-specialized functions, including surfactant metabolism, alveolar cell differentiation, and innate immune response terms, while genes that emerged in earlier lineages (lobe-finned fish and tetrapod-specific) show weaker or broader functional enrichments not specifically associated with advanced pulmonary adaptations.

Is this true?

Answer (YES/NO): NO